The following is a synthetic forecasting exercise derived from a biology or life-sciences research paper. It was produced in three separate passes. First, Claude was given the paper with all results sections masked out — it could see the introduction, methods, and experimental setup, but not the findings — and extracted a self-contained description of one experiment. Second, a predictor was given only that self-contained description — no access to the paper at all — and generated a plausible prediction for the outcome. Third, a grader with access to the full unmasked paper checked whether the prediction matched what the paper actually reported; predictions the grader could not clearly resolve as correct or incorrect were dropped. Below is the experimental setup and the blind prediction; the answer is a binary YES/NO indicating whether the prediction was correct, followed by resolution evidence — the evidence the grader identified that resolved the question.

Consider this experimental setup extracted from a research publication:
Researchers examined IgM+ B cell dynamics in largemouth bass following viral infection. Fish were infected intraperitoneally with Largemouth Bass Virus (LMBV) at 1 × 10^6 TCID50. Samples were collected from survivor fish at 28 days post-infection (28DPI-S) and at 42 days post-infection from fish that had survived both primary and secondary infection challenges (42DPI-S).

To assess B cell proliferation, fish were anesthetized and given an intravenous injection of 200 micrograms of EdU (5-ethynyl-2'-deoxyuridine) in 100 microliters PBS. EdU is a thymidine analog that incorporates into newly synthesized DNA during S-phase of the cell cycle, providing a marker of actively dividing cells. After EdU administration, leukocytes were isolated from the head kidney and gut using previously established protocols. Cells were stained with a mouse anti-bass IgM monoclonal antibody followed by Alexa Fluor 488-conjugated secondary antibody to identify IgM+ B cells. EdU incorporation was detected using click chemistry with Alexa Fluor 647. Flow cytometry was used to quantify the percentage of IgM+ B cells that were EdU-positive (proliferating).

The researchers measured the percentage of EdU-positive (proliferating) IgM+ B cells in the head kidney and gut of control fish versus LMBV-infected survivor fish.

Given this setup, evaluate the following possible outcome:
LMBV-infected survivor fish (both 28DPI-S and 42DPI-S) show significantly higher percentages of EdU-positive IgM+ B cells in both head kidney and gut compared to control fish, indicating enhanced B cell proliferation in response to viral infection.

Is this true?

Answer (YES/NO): YES